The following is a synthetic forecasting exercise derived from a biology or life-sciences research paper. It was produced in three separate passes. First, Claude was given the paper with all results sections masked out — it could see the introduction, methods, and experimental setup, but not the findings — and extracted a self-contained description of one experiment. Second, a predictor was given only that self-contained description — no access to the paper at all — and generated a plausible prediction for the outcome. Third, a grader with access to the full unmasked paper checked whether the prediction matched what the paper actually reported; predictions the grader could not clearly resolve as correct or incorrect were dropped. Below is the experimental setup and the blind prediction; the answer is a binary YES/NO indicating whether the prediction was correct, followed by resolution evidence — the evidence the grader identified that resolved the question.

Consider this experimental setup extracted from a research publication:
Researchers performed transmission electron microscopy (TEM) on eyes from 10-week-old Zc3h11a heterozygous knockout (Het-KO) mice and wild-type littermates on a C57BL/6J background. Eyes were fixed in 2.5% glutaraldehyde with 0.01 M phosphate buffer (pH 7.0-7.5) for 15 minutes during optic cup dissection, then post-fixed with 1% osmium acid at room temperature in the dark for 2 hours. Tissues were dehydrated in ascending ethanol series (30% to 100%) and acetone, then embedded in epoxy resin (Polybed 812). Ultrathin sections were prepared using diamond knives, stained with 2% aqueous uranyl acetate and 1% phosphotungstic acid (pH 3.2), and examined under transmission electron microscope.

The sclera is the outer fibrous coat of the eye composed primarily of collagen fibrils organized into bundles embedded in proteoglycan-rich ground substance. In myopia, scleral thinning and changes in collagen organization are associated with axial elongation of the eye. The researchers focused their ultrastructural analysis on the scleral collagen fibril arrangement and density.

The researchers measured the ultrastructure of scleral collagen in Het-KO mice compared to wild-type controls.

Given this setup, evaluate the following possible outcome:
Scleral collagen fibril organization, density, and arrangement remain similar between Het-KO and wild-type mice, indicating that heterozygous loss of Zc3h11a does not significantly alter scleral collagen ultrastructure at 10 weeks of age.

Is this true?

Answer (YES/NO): NO